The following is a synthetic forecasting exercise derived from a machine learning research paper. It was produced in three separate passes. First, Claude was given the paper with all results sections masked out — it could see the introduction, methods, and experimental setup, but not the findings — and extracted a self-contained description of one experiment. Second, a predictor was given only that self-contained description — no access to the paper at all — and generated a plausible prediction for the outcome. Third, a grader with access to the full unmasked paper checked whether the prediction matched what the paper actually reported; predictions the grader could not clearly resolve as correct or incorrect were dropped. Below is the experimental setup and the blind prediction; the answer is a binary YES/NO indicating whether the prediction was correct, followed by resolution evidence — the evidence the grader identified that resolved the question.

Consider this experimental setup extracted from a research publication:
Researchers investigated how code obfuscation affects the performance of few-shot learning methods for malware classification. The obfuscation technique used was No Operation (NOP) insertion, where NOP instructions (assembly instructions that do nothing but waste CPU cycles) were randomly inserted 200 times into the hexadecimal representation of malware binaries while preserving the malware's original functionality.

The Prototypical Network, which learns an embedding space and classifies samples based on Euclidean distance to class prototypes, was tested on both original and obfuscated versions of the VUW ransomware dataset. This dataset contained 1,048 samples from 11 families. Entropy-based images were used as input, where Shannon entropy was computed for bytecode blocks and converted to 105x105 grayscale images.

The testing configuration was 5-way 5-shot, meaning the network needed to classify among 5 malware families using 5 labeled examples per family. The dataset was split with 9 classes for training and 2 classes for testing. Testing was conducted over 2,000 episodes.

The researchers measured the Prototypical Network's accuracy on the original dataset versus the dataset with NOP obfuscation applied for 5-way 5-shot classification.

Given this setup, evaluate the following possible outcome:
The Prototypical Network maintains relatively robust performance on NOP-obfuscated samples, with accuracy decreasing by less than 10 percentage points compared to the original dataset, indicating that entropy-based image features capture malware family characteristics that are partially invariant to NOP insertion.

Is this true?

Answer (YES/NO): YES